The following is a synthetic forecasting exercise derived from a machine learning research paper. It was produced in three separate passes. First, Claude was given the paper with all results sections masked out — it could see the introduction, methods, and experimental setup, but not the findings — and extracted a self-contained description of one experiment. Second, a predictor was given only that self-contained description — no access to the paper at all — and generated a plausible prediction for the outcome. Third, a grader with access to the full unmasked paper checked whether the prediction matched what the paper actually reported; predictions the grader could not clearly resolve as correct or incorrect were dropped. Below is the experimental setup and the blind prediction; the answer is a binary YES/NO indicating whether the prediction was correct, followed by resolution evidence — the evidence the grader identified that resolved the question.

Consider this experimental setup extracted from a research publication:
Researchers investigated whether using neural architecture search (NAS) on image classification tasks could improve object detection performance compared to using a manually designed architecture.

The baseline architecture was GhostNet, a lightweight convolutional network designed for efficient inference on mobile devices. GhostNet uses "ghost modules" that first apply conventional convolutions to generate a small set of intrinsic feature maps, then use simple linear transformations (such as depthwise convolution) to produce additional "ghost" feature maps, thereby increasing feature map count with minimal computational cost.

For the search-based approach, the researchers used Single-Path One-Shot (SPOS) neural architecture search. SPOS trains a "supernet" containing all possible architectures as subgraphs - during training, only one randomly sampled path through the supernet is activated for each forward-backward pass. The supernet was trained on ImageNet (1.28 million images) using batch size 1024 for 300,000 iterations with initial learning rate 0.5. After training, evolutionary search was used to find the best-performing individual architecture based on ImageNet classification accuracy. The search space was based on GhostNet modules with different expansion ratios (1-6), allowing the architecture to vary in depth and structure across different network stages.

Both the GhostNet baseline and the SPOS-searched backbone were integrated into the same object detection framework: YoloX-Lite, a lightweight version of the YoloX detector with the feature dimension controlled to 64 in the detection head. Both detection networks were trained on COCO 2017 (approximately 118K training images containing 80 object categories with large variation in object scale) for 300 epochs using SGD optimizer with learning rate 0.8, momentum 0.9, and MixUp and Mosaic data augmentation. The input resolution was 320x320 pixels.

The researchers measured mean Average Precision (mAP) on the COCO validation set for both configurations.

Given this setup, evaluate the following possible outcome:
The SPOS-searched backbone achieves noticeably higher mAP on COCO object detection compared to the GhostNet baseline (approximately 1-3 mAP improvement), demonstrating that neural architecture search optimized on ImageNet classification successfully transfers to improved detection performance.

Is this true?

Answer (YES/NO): YES